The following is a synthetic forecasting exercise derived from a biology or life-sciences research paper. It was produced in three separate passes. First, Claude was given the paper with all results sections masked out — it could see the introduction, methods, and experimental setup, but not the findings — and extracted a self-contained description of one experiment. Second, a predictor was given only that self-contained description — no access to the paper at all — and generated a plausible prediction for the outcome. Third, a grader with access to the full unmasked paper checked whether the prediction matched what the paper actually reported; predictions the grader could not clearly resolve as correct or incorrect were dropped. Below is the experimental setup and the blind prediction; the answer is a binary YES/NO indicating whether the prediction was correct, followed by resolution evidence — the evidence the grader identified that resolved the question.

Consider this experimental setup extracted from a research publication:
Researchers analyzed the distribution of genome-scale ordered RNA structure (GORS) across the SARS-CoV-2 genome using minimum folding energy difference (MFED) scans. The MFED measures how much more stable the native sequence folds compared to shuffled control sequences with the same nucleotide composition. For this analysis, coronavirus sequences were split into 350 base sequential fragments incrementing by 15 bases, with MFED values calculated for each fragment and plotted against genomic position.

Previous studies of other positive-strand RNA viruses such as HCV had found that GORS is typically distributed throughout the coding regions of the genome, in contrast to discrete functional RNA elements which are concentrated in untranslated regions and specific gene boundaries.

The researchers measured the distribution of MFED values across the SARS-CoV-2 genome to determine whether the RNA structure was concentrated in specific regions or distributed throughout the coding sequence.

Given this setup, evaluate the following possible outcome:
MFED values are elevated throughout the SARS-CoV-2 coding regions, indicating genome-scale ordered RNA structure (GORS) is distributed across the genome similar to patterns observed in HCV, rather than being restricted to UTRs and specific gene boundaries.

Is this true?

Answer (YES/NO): YES